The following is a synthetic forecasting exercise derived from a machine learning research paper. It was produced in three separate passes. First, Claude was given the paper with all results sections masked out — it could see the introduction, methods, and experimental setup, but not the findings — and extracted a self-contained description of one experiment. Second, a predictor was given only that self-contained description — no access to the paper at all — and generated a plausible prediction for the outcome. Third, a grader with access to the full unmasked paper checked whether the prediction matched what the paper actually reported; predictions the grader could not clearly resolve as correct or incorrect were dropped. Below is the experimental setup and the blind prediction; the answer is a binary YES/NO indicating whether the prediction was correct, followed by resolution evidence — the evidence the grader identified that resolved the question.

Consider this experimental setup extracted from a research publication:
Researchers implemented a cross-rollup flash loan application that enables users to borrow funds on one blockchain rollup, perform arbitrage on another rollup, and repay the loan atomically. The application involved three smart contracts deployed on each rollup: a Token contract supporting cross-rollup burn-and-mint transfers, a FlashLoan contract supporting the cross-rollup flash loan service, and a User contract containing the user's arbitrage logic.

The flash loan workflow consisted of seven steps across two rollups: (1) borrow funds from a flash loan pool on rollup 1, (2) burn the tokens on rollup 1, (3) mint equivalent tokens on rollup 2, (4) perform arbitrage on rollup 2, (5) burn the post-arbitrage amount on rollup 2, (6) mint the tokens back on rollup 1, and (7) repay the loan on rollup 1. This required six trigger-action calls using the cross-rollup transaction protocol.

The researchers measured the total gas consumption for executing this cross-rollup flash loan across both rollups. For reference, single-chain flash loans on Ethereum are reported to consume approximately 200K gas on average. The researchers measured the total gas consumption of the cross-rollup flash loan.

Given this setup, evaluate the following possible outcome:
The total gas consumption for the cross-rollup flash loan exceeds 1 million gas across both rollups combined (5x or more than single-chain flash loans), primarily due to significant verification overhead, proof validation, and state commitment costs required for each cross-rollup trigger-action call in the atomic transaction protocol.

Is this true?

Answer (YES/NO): NO